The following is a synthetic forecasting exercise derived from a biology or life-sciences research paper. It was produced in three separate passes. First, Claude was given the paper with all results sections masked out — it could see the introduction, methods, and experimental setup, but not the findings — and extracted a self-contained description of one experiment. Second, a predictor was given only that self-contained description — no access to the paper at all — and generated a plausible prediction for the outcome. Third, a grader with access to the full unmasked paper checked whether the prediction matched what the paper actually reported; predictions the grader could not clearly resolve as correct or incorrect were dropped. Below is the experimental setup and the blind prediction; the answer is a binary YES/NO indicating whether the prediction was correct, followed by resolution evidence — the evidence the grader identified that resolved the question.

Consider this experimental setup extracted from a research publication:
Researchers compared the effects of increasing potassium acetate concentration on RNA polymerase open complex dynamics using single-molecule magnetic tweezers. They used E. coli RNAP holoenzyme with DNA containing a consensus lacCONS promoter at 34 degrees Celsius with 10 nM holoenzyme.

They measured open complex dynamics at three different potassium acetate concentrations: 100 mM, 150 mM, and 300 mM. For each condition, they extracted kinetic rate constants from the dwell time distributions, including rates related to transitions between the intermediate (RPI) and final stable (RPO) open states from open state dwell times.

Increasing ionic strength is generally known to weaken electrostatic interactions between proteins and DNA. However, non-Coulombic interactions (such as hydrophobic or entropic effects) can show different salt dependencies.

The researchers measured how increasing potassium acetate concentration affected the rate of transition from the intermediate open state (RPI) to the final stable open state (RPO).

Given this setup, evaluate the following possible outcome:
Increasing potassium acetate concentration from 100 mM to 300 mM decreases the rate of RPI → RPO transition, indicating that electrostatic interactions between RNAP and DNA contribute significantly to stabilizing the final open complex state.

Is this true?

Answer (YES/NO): NO